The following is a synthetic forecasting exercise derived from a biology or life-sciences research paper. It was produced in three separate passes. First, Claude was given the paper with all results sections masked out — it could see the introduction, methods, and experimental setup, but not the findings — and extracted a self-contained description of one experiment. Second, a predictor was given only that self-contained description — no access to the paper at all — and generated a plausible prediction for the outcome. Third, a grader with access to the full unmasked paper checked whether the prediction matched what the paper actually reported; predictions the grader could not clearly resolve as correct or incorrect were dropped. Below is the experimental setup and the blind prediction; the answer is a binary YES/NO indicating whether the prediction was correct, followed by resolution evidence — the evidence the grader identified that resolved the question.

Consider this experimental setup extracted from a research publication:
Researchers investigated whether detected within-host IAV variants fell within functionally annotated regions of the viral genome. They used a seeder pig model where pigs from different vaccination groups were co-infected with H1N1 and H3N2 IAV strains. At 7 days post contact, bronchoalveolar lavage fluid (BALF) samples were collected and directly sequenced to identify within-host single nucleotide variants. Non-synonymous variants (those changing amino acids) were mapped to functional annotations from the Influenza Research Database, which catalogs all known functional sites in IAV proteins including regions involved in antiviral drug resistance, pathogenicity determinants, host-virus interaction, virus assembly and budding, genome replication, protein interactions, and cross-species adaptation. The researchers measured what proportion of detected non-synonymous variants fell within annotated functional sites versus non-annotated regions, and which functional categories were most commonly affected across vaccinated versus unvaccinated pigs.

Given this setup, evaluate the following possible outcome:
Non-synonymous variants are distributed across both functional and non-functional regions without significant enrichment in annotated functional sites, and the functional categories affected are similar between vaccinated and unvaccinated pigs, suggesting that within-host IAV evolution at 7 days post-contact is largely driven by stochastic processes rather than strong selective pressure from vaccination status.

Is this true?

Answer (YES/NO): YES